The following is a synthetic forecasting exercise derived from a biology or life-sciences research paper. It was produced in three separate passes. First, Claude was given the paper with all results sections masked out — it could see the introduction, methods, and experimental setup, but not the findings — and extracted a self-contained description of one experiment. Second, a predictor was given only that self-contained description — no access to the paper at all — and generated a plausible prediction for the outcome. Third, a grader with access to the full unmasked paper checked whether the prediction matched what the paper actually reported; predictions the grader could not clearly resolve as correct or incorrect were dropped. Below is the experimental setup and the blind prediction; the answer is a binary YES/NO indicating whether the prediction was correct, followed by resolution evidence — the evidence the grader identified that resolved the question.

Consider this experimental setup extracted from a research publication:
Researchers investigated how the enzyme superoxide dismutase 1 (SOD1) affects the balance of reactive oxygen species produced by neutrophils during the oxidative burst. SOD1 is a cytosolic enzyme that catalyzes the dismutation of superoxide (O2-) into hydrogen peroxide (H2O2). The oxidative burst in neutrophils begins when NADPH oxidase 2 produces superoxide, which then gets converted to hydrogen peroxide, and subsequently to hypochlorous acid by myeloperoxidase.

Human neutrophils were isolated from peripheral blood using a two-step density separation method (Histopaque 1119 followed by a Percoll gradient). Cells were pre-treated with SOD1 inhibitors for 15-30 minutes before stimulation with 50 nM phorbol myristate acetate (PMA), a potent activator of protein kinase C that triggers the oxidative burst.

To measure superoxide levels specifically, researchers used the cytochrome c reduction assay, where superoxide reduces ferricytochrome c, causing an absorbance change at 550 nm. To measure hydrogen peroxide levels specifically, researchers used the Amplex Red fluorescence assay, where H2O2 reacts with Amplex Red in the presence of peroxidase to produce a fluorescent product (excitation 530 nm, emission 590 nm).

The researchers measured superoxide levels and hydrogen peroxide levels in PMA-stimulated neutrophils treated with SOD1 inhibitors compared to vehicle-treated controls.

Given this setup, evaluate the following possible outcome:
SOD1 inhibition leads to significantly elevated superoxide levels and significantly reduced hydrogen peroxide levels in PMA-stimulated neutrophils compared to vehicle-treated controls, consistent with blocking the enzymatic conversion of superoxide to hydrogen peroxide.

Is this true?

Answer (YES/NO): YES